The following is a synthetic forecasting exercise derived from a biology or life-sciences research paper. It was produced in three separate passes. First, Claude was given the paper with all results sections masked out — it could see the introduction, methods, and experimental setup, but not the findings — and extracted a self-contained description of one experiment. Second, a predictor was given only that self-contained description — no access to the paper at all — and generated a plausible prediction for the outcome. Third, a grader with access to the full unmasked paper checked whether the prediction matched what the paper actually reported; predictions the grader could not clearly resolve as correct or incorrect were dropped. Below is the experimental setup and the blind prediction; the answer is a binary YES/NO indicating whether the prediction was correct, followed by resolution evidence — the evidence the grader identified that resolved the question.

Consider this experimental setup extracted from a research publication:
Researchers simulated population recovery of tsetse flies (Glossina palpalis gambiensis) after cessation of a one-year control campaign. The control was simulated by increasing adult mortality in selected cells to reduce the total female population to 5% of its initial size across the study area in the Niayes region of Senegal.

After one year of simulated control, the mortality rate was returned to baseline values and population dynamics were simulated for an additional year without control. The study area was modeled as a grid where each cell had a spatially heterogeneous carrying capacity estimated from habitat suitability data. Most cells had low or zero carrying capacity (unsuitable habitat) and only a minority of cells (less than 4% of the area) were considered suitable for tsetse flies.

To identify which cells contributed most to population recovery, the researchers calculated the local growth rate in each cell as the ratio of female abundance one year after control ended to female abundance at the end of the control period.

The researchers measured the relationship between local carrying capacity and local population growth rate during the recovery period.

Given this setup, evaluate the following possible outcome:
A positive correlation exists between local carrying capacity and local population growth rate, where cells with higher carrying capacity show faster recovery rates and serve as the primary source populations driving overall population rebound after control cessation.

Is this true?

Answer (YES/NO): NO